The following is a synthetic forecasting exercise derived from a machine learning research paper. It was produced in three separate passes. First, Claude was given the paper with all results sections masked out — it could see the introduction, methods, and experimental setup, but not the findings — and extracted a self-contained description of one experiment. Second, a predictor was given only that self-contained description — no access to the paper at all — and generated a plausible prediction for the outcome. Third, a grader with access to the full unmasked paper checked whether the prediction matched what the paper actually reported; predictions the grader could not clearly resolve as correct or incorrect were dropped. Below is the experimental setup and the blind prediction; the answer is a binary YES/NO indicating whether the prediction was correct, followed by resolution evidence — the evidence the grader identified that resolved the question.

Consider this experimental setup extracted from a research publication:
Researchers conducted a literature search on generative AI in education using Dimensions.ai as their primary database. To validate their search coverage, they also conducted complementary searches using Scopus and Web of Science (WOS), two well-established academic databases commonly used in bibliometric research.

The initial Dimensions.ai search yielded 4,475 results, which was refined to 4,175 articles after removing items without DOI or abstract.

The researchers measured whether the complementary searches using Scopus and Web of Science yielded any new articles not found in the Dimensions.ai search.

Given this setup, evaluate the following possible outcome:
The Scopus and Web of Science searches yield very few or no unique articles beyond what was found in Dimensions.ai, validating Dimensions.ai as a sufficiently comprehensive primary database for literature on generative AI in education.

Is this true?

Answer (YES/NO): YES